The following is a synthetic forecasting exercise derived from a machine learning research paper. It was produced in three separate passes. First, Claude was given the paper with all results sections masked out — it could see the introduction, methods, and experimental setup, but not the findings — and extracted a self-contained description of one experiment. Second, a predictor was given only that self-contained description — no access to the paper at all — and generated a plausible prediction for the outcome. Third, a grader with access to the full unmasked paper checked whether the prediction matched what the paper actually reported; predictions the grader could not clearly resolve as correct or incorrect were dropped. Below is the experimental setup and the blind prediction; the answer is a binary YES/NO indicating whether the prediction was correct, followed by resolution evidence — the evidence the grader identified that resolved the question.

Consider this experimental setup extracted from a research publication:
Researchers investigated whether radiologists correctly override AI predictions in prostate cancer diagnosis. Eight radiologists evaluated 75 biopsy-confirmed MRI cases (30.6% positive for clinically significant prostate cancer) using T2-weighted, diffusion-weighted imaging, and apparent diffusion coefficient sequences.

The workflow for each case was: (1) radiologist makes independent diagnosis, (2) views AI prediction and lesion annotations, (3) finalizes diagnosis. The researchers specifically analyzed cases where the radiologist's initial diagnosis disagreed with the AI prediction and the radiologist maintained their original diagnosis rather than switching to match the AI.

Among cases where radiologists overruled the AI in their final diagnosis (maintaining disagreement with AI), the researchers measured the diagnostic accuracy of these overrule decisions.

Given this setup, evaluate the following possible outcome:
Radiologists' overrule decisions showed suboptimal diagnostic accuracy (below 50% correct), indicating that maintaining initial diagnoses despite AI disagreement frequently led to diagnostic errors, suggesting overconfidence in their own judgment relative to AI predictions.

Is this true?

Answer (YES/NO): YES